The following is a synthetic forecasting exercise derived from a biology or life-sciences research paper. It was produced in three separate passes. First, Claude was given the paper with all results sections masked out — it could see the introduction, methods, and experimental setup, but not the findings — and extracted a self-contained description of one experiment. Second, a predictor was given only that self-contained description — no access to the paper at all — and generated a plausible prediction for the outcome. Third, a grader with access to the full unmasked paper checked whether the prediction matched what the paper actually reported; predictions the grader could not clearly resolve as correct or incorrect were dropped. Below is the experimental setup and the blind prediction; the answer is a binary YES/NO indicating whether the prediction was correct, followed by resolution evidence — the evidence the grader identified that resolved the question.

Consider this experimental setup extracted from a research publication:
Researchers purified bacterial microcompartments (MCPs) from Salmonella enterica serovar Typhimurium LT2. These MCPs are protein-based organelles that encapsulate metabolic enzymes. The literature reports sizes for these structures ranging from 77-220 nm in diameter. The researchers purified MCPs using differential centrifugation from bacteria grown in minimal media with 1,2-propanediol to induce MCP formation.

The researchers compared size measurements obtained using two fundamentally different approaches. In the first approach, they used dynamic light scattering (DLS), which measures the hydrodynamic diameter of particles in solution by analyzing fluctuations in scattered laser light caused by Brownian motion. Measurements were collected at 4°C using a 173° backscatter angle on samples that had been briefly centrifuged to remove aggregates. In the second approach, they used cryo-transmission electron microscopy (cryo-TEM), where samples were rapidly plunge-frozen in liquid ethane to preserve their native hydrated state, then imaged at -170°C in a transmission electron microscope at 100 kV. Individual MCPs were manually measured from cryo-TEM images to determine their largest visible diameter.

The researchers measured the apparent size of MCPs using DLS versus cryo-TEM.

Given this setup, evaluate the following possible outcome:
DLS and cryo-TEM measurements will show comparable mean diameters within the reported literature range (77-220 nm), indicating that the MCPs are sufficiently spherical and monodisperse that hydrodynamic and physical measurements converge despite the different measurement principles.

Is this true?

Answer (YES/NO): NO